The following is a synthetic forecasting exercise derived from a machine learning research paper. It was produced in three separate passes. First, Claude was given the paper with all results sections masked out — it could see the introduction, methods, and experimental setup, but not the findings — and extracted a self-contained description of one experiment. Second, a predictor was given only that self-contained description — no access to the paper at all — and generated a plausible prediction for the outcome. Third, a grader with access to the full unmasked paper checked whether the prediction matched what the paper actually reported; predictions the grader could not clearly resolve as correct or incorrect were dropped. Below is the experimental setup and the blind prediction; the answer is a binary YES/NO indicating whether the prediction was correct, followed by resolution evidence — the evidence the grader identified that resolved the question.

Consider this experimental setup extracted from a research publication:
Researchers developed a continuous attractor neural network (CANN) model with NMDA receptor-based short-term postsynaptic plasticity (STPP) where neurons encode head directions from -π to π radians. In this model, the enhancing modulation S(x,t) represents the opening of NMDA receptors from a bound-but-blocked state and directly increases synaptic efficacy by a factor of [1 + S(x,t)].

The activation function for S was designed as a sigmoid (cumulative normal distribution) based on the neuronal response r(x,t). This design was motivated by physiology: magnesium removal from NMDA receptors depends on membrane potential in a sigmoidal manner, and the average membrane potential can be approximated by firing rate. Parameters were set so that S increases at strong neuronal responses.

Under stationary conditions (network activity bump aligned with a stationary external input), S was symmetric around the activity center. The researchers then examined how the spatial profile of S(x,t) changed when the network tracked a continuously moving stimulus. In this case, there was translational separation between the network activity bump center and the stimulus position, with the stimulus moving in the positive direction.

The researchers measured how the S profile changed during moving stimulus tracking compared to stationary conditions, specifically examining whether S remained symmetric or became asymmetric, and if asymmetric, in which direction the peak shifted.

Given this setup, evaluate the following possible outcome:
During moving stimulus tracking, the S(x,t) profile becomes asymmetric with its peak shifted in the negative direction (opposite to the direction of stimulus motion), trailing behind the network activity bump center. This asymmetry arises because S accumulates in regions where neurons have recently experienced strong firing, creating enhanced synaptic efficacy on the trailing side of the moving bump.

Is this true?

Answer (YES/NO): NO